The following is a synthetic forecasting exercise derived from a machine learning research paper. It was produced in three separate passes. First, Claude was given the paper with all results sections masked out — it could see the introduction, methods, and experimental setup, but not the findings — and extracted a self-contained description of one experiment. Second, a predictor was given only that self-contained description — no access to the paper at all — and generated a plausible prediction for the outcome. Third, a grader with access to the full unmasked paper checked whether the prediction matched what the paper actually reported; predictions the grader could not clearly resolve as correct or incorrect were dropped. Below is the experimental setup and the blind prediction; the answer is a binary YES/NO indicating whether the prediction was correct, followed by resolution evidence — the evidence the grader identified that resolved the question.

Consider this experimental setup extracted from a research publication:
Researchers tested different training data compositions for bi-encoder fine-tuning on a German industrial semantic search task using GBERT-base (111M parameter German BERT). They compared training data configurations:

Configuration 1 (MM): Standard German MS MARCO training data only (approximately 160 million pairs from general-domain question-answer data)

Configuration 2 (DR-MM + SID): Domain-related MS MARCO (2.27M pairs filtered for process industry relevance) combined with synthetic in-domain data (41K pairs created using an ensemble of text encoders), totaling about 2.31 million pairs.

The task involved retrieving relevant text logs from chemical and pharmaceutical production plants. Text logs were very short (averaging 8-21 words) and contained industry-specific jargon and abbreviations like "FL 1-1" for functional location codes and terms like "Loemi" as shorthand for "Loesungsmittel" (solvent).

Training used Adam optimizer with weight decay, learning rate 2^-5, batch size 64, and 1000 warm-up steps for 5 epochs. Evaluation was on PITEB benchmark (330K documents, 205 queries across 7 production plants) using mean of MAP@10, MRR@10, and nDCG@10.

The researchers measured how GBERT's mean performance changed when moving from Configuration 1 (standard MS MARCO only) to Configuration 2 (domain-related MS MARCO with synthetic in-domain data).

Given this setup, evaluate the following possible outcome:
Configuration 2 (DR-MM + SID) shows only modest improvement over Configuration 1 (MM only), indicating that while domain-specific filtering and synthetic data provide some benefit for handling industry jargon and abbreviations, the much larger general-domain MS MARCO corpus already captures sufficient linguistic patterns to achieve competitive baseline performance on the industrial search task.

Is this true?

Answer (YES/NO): YES